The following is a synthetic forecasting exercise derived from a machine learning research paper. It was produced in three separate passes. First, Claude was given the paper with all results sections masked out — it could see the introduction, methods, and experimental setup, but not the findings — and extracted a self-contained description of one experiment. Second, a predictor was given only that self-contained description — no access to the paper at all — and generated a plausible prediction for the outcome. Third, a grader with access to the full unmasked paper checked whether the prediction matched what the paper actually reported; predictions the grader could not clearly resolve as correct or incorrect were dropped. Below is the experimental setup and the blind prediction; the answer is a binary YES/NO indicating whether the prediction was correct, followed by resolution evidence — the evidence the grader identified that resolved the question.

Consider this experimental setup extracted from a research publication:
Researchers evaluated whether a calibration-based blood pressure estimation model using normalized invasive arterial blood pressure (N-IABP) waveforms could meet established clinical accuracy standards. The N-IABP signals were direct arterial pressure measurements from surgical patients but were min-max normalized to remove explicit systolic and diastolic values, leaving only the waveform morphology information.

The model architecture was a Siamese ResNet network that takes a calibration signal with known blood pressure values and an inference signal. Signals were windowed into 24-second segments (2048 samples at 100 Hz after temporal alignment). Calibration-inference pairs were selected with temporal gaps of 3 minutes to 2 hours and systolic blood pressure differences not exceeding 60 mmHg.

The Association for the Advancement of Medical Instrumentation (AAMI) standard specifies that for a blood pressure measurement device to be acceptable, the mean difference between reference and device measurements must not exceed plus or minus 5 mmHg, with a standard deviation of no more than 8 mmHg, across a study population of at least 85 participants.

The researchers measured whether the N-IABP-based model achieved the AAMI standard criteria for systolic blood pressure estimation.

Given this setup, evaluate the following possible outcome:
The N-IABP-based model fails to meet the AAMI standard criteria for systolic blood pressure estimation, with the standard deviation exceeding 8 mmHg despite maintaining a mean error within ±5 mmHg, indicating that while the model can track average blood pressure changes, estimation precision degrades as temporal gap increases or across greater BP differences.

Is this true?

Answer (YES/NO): NO